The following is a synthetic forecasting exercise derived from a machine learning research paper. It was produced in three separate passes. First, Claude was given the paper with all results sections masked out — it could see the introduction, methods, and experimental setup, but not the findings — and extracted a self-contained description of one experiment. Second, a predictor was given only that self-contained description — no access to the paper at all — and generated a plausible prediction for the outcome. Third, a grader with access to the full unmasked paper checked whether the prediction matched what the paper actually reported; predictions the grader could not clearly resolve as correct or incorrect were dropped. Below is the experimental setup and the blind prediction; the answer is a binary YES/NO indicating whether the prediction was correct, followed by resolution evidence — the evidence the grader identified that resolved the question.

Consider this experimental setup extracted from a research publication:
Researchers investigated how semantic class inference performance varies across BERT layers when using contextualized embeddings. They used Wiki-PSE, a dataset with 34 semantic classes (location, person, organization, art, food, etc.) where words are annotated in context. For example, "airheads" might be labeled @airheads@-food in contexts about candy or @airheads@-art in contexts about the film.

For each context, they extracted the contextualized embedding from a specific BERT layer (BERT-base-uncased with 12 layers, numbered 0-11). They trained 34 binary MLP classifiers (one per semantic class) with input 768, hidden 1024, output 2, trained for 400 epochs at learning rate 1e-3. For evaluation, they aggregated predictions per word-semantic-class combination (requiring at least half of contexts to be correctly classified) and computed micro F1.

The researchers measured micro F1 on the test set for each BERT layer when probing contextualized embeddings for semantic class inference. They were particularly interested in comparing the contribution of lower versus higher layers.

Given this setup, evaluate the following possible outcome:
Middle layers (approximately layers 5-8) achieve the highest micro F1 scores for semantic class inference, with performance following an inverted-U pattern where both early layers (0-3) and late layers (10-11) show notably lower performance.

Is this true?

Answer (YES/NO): NO